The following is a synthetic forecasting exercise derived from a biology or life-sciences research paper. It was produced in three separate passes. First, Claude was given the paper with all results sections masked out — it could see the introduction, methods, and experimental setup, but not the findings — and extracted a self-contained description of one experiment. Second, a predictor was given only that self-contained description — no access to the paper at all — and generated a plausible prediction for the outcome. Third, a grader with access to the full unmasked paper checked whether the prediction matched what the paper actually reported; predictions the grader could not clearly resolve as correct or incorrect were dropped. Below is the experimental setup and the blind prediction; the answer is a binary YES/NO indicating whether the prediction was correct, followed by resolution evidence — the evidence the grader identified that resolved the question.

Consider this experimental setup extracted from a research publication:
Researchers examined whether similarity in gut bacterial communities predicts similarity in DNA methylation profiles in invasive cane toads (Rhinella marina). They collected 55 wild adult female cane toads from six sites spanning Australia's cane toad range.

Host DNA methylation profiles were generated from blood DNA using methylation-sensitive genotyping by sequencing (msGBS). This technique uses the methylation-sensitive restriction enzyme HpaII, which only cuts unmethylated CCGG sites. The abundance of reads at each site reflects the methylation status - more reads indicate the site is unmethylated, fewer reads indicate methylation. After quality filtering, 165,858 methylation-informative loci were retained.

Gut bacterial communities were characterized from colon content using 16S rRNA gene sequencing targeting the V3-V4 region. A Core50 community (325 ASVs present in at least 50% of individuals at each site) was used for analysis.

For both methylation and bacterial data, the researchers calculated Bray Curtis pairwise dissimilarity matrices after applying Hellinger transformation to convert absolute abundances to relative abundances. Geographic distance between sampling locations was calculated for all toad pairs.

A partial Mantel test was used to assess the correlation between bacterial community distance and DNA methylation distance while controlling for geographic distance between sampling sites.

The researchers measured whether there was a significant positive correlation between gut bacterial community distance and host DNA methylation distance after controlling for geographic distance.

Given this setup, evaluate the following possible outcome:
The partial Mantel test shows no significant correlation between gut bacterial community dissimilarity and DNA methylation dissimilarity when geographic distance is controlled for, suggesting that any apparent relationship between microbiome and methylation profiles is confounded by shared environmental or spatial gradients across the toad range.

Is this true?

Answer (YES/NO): NO